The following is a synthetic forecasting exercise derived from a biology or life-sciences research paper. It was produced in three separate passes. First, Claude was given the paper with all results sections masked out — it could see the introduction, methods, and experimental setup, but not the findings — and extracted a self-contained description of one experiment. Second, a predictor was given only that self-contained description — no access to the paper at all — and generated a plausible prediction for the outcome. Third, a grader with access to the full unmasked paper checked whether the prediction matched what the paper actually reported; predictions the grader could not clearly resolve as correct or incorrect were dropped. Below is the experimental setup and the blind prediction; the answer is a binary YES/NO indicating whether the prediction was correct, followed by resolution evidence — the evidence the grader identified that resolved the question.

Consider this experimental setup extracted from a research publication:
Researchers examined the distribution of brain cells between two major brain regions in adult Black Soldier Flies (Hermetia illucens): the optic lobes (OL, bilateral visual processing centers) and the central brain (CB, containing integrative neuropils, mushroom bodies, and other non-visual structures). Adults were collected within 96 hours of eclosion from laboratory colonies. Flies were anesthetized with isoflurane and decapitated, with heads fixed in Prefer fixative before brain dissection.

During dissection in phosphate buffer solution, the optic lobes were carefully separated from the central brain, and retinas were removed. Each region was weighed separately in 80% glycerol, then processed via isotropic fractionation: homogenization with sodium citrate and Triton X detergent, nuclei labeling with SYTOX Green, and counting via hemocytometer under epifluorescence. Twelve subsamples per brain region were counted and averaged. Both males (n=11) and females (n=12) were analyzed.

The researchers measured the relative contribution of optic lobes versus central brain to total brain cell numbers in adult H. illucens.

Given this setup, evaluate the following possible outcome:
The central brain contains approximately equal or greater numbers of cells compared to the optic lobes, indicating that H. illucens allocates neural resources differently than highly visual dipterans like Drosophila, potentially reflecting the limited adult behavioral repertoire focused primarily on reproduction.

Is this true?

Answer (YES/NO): NO